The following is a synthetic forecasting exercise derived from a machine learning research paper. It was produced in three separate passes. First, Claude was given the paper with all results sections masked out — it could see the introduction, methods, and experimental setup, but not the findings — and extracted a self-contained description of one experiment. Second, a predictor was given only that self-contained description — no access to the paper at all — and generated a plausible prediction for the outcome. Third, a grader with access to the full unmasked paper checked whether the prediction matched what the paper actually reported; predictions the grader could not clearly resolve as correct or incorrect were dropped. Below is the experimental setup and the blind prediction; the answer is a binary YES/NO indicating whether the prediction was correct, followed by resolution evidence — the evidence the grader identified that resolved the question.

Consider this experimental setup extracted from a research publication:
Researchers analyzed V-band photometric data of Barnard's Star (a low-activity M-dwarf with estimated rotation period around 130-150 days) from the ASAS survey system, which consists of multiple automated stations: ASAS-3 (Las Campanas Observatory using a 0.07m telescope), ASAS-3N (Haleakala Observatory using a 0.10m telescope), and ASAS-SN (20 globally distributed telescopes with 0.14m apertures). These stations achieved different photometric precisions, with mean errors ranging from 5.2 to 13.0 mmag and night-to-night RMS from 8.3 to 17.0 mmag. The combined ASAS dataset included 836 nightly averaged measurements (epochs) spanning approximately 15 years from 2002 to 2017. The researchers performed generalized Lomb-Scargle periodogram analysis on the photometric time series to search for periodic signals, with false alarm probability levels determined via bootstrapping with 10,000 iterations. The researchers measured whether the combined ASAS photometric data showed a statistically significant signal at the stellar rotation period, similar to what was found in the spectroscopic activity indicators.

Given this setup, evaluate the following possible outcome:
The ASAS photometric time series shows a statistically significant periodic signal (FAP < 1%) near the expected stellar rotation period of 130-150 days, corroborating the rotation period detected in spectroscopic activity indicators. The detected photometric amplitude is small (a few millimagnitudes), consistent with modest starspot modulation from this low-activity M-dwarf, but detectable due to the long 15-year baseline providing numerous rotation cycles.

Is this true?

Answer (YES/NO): NO